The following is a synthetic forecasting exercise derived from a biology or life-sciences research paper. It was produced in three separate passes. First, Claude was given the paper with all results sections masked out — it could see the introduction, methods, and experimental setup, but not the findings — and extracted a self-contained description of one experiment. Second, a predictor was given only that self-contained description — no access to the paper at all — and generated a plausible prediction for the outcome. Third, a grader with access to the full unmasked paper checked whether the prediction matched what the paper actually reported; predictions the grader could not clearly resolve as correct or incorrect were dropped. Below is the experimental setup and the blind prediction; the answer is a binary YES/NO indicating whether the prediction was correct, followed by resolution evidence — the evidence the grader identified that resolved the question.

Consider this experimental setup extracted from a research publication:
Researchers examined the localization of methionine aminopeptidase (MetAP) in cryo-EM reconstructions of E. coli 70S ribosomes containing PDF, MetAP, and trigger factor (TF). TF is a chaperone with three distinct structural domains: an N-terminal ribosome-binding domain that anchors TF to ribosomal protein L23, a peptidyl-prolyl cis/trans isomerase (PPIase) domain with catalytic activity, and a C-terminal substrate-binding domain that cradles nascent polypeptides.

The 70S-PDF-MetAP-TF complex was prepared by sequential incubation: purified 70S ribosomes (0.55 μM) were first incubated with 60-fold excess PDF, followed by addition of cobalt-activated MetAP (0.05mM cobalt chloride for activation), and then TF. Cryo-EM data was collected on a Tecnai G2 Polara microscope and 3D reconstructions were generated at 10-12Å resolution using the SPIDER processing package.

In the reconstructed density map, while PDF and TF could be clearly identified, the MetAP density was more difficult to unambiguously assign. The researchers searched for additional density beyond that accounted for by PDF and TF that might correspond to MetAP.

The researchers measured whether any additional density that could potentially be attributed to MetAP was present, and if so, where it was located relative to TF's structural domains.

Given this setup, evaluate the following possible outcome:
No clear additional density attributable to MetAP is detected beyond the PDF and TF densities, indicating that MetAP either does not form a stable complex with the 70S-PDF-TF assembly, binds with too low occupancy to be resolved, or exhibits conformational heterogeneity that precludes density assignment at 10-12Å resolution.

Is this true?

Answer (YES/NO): NO